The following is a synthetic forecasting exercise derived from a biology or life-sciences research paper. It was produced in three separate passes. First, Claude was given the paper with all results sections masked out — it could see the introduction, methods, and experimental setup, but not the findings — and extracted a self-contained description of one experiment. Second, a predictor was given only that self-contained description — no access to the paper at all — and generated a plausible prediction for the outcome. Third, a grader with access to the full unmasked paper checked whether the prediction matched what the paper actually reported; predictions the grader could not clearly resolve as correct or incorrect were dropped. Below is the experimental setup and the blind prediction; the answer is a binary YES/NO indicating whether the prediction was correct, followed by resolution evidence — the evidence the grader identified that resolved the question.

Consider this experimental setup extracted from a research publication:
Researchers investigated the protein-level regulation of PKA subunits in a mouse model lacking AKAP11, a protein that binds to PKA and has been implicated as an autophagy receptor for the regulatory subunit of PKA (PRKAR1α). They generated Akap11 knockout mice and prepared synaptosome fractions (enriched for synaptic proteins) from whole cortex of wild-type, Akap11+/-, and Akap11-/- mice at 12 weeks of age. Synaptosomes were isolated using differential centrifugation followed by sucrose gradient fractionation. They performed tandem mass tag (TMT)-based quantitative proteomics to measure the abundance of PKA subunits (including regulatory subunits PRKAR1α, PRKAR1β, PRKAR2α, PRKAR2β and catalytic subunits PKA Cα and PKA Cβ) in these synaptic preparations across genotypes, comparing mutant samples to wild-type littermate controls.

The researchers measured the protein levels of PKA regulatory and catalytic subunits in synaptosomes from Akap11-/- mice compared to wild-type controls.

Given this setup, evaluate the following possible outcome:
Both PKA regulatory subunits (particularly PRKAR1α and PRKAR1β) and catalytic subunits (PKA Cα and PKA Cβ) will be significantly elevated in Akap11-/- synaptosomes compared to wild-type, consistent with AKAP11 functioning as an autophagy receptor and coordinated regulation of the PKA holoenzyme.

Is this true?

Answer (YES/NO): YES